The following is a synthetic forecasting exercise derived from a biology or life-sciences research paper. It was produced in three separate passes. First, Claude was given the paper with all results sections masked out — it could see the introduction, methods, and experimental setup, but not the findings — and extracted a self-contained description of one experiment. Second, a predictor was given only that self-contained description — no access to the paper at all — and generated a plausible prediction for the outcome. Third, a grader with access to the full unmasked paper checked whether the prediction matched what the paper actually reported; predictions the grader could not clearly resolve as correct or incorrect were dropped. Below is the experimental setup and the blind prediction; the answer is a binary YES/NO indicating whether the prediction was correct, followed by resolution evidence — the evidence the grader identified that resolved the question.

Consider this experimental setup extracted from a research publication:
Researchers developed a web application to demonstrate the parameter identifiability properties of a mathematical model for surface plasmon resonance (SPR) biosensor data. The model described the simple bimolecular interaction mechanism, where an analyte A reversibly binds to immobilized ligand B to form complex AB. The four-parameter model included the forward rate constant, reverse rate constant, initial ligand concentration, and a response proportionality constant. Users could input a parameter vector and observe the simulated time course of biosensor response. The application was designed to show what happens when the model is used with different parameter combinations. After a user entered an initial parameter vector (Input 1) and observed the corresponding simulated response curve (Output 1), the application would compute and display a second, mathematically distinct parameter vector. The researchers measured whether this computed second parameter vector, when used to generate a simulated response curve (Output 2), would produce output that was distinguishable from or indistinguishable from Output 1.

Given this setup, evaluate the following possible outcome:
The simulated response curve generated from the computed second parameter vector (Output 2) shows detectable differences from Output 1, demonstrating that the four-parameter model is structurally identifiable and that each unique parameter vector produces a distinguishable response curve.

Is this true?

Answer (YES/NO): NO